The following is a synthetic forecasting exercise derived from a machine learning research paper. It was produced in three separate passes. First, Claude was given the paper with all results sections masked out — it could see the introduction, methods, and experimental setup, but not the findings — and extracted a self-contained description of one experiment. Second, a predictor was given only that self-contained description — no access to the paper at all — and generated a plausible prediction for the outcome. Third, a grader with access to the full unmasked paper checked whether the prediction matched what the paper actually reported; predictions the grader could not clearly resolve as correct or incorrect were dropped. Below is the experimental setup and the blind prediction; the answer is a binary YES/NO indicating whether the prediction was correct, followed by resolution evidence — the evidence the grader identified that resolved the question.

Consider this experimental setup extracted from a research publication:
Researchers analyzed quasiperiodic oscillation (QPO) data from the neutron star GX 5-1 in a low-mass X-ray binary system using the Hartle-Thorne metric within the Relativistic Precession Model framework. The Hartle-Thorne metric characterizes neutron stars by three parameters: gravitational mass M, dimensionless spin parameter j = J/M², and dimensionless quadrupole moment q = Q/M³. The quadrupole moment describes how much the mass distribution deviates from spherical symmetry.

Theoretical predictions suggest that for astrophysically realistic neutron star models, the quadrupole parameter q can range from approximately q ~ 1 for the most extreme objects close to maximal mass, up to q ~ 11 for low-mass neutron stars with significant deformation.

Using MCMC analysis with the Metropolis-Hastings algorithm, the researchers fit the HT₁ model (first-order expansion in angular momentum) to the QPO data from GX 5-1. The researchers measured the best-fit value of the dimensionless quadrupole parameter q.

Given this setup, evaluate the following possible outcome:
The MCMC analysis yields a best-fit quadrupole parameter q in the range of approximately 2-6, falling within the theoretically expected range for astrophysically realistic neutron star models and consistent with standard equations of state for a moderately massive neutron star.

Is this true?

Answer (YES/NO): YES